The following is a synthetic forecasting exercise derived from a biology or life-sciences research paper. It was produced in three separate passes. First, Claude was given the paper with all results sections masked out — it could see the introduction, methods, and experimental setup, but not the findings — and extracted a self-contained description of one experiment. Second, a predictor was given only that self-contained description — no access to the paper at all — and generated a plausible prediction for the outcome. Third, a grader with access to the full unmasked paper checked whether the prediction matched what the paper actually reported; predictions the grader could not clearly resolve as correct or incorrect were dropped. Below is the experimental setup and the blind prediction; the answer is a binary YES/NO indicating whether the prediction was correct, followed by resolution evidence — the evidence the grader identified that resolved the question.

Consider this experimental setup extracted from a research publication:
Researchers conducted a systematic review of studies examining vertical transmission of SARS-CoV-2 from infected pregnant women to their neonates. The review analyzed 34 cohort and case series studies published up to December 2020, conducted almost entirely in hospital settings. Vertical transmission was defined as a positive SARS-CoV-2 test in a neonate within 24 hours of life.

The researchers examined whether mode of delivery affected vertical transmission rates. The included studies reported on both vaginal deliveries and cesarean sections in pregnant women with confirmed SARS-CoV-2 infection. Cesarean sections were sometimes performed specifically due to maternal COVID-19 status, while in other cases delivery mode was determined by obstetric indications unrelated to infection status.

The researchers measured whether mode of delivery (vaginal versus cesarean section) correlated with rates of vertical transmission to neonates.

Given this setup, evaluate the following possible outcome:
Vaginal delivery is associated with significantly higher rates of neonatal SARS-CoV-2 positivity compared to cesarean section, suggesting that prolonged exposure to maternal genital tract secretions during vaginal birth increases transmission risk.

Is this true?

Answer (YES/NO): NO